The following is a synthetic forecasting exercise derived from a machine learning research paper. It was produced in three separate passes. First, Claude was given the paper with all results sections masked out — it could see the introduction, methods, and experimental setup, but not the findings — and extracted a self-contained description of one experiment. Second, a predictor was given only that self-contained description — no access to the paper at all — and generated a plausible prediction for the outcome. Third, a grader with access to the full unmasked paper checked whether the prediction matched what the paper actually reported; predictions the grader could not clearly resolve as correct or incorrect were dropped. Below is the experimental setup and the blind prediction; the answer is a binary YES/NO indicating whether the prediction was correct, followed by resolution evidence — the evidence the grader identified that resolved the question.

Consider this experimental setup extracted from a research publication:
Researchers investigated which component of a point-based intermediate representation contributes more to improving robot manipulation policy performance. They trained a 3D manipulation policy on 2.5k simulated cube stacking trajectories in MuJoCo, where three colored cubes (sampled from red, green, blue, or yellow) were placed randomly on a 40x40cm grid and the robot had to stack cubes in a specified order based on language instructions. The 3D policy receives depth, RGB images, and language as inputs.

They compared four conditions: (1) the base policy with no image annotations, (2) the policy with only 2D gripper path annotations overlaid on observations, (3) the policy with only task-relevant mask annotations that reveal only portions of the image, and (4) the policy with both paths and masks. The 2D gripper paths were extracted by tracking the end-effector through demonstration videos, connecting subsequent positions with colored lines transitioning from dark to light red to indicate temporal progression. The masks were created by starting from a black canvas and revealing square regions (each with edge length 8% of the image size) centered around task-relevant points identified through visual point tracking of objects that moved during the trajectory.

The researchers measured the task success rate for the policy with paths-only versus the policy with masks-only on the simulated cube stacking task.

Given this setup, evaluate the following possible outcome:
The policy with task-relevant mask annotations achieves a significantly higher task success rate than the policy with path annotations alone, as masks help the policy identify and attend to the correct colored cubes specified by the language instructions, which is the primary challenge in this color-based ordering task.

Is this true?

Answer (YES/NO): YES